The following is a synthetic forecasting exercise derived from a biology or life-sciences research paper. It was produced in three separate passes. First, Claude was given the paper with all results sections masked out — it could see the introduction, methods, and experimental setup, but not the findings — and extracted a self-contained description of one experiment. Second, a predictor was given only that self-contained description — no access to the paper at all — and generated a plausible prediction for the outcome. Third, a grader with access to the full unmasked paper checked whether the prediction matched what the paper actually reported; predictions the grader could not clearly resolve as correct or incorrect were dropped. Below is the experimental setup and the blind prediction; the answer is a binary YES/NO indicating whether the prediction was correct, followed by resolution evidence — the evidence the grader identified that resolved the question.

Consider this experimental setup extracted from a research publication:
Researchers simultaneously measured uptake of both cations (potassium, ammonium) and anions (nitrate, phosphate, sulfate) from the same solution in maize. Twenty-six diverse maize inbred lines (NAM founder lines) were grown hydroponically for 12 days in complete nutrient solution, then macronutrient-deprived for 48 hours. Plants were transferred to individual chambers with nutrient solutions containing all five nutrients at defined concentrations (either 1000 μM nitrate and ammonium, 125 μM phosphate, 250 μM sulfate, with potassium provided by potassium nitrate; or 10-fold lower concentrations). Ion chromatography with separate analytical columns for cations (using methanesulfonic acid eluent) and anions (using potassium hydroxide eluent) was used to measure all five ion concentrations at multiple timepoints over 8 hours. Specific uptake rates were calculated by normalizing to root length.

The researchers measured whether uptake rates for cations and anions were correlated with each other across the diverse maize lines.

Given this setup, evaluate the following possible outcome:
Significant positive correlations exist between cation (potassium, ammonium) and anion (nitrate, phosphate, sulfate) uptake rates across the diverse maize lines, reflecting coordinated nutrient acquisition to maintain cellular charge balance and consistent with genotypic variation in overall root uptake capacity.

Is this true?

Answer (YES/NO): NO